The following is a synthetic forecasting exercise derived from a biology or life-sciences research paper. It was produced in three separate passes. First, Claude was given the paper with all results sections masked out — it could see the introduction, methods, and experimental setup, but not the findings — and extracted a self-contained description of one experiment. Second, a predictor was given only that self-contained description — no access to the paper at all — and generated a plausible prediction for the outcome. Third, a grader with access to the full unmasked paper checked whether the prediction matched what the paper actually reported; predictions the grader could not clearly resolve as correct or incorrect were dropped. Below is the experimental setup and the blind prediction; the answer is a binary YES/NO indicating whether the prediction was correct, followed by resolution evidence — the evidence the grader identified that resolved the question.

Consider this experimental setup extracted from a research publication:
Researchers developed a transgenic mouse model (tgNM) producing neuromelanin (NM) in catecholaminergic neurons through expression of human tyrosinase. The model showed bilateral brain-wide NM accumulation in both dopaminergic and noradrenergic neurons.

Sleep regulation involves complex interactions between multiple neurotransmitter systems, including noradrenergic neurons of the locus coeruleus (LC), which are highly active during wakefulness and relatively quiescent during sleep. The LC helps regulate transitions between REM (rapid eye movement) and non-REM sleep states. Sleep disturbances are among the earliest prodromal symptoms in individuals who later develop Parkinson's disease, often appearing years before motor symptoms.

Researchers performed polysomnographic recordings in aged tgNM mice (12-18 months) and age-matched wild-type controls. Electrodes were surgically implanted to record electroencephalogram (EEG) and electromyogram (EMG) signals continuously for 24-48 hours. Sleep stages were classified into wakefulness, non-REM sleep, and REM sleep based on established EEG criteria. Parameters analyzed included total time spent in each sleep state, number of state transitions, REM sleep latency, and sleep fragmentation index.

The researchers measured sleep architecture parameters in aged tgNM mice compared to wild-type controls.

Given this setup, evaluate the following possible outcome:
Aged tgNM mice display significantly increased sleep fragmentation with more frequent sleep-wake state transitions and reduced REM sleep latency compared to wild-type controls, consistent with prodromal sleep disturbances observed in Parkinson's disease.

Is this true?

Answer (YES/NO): NO